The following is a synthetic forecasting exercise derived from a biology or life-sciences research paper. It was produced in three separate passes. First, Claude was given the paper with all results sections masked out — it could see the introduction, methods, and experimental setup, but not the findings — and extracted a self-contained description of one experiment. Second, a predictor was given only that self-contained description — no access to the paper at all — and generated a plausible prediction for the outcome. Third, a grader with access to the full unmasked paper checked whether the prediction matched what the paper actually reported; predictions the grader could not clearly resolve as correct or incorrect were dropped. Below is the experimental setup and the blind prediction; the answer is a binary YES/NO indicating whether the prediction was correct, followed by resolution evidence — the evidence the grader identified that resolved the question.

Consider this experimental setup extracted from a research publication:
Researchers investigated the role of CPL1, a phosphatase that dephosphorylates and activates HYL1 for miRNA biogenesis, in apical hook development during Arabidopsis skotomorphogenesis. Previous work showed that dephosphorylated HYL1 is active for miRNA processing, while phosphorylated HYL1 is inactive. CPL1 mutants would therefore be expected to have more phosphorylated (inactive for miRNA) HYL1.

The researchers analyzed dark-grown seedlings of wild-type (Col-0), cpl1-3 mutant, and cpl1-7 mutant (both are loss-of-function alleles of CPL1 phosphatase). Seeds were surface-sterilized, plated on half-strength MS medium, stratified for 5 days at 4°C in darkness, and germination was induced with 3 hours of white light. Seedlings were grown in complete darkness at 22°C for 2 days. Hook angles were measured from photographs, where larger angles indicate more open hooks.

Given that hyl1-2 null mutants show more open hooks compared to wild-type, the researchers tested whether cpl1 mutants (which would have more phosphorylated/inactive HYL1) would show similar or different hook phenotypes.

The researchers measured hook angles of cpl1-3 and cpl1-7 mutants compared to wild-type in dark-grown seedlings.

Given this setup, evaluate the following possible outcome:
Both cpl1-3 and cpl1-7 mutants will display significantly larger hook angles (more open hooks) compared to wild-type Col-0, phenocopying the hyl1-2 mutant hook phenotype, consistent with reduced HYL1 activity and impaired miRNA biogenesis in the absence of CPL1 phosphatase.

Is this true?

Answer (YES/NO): NO